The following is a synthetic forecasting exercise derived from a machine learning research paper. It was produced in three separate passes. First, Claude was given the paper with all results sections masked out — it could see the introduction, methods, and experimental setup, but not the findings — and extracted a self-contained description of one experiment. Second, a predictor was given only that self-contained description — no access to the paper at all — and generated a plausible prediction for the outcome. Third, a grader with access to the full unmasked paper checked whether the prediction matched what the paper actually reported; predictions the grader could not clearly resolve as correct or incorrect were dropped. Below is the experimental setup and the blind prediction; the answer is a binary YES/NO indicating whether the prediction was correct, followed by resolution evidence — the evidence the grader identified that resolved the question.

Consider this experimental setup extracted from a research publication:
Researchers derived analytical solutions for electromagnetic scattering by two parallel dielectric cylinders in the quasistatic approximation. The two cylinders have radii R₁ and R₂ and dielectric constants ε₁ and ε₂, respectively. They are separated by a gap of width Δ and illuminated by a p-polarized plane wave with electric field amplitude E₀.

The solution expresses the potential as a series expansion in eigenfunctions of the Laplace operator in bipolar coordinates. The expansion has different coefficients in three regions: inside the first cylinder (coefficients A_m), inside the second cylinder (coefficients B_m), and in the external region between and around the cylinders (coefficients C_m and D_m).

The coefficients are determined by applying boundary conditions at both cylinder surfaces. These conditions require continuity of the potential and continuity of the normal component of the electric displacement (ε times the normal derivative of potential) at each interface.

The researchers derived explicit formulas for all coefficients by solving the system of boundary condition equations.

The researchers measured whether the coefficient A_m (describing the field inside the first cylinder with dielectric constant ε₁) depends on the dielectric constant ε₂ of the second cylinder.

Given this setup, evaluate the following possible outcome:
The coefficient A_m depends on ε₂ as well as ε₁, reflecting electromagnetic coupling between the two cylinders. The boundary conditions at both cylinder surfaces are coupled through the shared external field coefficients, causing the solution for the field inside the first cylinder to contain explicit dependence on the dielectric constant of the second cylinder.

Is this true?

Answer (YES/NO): YES